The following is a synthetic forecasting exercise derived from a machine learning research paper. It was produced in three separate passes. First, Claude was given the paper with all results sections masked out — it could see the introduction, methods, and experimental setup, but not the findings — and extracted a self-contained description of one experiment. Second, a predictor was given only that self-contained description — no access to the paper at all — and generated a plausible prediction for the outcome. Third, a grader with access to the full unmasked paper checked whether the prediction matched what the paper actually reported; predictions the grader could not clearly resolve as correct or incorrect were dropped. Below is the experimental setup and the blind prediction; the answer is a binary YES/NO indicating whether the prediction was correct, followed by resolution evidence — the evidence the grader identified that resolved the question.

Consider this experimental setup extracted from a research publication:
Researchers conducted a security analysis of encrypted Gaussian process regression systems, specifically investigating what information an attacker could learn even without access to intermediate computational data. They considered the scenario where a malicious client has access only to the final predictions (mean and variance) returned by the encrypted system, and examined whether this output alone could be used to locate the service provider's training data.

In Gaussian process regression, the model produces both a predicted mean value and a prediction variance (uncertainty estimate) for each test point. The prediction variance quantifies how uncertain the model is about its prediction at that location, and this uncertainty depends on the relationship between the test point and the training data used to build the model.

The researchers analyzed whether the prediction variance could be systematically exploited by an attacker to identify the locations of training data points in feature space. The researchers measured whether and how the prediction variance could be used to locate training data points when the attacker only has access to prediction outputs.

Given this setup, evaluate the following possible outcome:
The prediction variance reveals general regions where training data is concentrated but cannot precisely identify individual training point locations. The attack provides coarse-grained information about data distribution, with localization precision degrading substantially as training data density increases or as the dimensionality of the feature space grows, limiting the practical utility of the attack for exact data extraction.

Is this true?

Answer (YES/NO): NO